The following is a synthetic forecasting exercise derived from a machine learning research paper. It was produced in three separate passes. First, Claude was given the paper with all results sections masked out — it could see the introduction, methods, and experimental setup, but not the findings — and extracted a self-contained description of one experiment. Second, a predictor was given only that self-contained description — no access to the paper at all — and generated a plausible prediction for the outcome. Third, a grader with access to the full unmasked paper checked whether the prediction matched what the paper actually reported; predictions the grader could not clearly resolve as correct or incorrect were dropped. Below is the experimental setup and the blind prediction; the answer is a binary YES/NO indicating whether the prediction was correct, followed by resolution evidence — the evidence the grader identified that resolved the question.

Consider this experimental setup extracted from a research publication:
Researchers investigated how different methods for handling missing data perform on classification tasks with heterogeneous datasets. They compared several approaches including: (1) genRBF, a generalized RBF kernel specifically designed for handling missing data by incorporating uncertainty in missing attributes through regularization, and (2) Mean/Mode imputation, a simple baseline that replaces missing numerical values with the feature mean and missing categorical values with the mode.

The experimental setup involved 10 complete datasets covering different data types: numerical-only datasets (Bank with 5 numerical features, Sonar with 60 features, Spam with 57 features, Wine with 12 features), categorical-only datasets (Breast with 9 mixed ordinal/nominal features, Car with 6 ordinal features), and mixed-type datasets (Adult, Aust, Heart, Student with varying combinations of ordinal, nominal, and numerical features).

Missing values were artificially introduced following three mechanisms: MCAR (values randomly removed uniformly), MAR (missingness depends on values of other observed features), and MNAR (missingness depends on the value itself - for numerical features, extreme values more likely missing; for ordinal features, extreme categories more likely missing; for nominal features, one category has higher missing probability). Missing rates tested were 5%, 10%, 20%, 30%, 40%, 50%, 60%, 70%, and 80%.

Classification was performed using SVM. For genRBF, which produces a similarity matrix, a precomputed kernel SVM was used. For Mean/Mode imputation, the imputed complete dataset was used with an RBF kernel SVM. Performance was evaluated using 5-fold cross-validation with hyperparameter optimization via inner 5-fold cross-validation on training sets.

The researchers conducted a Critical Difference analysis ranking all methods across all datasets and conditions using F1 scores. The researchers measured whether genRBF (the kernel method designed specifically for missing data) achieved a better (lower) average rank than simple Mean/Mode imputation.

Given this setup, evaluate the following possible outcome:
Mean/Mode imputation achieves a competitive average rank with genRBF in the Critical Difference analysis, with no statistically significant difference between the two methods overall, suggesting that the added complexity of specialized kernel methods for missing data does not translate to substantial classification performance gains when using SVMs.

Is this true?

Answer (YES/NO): NO